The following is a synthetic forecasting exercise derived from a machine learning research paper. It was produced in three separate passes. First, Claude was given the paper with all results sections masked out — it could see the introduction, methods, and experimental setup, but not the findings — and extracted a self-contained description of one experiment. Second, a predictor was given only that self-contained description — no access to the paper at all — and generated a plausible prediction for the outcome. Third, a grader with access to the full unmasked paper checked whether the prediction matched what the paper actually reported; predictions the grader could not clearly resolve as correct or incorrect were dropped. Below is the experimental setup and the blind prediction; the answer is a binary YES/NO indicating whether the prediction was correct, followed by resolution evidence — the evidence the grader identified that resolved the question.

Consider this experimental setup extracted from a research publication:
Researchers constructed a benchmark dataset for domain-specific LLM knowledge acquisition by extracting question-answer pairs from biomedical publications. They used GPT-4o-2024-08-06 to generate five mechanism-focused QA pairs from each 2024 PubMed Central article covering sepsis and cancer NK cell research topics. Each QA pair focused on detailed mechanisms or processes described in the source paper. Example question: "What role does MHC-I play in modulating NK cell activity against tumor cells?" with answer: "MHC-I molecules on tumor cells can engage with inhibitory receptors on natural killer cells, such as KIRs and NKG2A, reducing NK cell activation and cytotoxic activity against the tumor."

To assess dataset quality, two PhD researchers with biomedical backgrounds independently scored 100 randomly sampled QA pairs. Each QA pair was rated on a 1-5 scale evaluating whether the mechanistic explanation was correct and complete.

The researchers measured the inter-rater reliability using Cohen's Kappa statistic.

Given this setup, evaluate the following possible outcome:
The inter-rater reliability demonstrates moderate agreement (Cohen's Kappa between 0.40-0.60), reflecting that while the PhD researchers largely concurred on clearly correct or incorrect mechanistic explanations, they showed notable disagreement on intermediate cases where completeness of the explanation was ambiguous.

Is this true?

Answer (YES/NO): NO